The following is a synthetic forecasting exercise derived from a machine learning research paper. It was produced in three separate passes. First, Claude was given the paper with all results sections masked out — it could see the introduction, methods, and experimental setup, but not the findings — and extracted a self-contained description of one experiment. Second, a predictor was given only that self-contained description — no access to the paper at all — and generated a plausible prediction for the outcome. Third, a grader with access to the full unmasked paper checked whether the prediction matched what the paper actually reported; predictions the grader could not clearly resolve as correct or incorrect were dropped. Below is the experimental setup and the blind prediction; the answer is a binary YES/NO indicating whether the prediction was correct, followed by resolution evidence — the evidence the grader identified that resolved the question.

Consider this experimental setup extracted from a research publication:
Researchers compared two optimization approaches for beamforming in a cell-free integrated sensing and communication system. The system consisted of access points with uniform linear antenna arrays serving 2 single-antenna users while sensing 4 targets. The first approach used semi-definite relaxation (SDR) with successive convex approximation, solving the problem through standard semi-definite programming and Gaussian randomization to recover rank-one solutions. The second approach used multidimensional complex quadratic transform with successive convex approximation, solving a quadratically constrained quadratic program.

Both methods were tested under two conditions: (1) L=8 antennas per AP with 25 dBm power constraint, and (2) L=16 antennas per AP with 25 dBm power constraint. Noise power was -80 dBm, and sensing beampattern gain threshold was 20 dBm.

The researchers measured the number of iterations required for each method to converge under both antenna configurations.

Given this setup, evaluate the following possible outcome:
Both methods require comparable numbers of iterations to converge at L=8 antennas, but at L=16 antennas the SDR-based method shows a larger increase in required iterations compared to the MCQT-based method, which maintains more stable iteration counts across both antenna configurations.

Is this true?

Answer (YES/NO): NO